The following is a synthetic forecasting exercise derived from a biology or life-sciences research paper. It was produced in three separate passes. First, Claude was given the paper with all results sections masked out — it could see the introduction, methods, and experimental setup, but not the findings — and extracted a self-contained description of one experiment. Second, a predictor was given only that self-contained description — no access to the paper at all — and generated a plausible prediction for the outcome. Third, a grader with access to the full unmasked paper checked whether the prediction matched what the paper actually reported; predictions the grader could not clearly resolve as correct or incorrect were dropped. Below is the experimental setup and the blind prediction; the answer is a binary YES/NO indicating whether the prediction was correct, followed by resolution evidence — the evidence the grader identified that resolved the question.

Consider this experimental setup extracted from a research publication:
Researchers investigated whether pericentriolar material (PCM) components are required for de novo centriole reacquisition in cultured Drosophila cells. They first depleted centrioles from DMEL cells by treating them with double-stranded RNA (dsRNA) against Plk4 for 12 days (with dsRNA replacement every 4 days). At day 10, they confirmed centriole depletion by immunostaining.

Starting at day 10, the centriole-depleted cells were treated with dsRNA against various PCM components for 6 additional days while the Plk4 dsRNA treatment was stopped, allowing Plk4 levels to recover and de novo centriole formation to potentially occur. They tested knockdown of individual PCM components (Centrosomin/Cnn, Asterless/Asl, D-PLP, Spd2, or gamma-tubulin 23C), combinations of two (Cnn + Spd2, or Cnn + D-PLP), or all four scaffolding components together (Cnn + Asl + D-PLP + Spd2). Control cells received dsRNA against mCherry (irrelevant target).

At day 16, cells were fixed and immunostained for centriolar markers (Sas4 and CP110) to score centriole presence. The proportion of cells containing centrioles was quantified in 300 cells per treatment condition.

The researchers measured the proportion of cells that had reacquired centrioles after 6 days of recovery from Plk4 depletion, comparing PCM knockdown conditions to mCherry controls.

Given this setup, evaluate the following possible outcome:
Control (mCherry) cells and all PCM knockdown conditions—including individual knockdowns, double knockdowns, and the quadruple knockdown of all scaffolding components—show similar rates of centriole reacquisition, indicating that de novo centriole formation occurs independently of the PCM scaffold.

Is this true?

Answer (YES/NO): NO